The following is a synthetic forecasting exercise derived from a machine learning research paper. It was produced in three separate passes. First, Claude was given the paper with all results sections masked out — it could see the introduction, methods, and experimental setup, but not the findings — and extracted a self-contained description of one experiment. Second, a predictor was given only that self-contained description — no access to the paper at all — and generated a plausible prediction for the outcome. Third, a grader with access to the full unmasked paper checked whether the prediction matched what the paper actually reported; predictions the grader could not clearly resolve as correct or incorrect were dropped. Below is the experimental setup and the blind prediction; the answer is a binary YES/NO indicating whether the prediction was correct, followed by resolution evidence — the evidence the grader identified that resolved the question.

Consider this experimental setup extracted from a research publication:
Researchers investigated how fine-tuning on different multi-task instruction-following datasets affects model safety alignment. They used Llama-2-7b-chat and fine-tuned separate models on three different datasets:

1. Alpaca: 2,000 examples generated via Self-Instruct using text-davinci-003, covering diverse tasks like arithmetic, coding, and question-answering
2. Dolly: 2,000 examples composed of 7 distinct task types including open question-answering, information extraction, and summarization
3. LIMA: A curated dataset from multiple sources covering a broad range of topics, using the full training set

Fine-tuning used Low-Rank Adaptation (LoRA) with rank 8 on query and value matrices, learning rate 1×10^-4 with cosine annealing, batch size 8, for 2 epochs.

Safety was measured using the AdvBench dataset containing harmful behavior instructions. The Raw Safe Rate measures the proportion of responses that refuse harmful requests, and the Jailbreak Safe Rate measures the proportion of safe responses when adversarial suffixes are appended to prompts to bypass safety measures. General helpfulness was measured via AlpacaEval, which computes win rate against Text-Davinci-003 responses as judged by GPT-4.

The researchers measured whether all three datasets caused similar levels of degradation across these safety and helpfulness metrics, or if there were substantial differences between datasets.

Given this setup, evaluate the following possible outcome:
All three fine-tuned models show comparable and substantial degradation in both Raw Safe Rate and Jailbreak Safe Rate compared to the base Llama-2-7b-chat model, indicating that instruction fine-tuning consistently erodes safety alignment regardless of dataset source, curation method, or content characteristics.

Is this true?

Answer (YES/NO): YES